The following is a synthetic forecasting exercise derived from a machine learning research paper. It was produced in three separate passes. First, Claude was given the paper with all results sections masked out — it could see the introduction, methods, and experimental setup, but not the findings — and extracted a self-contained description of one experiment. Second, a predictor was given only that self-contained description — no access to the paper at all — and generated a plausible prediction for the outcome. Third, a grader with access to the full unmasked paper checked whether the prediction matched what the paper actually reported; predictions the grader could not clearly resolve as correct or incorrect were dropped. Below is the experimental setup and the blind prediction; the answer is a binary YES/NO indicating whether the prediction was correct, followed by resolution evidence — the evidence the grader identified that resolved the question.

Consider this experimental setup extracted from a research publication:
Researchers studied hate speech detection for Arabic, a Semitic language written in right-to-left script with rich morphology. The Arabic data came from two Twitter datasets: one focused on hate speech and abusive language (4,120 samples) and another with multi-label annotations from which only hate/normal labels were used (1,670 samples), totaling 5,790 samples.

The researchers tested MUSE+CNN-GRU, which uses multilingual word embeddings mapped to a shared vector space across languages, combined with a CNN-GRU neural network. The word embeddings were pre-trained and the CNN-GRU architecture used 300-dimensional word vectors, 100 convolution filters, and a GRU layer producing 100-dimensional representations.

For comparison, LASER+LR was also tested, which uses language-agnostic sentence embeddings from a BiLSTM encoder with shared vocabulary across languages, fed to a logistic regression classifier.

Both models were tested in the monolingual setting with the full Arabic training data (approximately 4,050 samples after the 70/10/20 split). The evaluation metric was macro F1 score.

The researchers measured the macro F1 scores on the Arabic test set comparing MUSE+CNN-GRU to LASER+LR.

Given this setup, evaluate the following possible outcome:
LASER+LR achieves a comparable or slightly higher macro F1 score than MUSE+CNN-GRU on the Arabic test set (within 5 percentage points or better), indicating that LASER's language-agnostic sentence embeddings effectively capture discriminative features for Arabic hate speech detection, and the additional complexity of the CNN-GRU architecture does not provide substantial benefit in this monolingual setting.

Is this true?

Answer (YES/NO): NO